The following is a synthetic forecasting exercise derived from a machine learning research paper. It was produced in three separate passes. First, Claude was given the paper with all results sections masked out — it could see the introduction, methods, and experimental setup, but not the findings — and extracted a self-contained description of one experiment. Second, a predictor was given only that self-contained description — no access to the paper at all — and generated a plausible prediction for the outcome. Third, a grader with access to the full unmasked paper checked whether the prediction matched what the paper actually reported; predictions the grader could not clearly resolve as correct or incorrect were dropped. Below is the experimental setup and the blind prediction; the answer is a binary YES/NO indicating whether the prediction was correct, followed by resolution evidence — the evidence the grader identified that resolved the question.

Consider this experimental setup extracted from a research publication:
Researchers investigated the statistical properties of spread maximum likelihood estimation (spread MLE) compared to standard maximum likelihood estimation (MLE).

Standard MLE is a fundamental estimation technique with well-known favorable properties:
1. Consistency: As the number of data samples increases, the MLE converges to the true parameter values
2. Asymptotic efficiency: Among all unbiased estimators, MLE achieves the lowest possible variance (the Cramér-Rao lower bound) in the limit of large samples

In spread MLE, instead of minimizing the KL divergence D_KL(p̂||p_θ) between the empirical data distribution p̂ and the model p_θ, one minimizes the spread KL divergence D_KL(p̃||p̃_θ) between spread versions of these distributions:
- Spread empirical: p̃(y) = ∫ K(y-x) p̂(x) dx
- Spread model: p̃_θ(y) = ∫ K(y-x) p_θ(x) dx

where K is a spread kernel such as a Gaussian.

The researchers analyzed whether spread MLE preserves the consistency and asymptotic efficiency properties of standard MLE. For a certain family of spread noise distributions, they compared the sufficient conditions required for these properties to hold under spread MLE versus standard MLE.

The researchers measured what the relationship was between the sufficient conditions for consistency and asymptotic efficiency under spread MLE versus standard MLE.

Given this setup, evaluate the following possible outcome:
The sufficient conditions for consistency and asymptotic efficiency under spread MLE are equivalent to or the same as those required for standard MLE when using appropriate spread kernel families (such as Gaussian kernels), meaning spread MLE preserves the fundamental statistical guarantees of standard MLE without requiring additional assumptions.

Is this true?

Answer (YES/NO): NO